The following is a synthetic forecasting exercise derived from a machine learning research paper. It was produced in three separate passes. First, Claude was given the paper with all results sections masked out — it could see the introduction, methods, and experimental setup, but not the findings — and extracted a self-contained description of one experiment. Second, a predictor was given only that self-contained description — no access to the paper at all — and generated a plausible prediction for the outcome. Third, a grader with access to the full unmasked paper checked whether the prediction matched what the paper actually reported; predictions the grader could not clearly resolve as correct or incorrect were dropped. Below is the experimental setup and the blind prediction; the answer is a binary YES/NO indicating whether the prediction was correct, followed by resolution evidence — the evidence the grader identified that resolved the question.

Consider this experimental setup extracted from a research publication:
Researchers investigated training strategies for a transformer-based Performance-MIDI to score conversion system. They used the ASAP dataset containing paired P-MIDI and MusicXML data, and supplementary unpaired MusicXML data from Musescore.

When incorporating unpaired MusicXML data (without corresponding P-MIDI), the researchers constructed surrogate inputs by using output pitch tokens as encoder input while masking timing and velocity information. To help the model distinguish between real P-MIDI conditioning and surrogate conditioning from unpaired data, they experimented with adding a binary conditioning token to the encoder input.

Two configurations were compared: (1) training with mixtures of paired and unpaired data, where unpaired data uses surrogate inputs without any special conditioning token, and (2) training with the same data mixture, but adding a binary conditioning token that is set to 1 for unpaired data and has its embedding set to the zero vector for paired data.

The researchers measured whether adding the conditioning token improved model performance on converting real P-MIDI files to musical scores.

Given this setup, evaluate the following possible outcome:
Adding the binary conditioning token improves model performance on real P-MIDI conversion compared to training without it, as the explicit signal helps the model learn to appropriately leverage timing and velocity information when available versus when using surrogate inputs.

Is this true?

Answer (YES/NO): YES